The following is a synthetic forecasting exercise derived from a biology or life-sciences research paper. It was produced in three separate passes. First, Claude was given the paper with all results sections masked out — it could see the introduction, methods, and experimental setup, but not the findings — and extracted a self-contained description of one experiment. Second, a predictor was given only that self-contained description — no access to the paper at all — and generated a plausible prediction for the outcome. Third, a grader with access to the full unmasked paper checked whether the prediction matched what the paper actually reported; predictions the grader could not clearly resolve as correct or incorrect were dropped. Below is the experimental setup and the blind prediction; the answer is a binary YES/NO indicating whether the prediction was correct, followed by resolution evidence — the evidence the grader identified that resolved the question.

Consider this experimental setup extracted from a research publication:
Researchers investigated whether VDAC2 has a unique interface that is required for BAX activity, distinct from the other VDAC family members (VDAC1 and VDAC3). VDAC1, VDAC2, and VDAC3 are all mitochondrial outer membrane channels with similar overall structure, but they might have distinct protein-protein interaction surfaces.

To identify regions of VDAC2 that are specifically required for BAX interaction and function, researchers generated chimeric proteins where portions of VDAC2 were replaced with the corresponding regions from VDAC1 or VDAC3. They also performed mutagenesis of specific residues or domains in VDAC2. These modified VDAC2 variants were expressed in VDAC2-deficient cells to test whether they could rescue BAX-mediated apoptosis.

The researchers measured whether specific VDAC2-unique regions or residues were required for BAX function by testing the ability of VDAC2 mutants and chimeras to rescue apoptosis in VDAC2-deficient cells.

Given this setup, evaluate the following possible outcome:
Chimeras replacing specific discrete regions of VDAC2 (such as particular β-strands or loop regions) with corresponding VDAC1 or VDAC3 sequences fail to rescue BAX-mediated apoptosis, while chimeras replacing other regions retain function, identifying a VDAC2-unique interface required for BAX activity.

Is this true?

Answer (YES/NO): YES